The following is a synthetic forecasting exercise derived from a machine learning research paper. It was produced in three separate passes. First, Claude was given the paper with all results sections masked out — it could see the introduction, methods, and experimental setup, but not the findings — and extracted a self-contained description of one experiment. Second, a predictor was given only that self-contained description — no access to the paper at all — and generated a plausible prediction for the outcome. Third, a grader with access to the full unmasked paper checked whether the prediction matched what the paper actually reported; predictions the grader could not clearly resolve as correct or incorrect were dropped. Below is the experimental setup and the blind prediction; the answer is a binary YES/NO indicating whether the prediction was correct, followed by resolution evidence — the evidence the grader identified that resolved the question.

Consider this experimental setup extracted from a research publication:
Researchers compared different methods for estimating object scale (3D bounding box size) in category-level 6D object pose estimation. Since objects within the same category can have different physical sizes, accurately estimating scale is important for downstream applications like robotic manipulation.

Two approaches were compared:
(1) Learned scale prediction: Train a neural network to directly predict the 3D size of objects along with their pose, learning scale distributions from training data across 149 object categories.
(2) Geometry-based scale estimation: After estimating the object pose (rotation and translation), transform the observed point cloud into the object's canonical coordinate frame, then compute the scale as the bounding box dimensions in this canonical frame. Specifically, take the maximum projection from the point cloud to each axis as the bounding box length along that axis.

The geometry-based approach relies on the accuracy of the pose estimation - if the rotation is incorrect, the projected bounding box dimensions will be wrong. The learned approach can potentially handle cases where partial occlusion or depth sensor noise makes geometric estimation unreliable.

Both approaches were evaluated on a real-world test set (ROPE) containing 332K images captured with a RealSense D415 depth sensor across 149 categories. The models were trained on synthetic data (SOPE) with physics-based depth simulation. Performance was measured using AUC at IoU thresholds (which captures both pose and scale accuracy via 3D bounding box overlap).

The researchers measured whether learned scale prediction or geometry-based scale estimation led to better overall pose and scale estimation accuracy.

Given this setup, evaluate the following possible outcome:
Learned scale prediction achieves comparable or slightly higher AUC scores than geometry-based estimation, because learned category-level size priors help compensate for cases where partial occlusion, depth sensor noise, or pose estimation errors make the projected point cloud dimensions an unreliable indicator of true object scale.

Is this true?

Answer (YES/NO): NO